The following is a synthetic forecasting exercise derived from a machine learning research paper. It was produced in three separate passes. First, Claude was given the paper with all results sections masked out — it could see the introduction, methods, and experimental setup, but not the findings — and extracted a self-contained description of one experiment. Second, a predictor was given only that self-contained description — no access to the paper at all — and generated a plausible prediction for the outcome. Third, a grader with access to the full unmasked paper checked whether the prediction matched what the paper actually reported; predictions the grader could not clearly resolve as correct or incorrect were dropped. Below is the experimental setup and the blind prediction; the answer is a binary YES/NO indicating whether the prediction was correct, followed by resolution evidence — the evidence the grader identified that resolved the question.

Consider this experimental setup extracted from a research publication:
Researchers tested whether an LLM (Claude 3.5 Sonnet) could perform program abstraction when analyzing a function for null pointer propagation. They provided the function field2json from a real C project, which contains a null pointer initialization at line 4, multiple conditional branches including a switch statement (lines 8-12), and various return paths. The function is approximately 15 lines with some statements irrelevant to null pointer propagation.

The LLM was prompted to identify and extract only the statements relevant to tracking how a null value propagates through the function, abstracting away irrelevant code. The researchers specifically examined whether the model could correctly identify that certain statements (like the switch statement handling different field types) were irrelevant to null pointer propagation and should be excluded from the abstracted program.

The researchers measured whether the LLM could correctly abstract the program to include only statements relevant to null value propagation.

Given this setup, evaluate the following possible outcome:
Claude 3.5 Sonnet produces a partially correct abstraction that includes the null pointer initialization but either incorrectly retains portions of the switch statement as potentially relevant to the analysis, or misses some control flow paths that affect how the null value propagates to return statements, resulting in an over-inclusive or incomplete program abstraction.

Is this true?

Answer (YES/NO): NO